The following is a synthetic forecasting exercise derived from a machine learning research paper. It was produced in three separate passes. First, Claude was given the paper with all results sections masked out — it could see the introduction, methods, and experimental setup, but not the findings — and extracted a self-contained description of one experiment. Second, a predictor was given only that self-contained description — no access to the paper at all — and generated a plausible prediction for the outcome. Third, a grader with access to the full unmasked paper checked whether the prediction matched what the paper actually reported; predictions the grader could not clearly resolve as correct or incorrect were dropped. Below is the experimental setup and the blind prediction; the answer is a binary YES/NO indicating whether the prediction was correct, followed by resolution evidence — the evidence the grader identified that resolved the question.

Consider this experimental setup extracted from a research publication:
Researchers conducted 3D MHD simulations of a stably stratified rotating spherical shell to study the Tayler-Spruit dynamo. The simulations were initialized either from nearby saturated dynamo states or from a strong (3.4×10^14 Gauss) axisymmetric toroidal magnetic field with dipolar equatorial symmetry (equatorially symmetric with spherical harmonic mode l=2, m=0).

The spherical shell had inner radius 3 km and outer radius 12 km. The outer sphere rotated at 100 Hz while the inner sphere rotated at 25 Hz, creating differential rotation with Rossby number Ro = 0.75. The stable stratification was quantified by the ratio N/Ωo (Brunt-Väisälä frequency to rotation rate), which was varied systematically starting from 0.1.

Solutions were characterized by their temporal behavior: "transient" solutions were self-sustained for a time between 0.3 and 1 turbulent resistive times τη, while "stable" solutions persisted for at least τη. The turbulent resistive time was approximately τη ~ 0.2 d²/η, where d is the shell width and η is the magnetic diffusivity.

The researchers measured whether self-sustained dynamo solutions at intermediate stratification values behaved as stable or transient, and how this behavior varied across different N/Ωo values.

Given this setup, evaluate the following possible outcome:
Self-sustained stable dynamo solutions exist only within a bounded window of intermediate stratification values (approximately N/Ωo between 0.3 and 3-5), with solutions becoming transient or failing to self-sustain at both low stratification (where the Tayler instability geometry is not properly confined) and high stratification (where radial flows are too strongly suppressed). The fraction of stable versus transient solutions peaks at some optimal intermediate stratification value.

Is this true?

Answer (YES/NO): NO